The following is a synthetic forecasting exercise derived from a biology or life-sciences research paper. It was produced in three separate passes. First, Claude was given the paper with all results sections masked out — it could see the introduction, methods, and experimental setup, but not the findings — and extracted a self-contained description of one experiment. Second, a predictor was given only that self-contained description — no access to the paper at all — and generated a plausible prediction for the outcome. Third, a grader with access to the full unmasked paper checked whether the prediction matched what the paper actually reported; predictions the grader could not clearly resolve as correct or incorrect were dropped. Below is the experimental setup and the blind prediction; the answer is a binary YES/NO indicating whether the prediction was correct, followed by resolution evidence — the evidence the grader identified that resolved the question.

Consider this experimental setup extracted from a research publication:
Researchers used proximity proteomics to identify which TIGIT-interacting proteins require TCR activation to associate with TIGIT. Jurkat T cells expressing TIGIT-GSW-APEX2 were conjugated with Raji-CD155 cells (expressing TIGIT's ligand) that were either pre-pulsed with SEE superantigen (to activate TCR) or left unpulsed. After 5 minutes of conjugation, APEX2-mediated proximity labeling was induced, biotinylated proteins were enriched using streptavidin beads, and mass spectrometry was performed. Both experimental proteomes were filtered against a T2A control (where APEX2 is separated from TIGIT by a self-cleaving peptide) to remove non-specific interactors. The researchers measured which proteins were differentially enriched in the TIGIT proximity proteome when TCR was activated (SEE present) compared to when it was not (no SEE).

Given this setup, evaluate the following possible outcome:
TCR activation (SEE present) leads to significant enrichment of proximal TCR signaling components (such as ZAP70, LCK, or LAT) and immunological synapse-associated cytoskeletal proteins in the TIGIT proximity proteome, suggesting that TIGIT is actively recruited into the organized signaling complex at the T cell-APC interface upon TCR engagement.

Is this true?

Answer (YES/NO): NO